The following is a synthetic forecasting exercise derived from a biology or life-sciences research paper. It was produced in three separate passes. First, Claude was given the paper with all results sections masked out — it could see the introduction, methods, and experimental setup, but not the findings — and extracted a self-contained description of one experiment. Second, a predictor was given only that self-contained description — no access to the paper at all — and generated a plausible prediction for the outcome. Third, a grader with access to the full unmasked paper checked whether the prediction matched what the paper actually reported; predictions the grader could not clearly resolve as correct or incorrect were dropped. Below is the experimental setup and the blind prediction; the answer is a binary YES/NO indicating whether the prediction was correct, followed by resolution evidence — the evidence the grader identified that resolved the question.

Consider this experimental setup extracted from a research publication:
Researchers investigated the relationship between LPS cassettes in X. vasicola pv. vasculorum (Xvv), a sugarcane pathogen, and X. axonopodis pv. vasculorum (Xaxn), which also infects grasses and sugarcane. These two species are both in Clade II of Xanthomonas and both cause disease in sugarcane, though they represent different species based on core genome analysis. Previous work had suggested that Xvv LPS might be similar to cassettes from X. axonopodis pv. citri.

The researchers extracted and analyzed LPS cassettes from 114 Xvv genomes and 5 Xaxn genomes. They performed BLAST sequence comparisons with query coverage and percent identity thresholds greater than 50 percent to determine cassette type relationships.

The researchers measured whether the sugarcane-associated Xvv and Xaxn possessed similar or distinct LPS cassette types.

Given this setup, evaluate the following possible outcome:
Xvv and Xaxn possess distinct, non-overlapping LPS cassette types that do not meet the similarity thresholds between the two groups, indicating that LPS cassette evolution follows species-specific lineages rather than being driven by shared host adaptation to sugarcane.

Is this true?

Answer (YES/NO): NO